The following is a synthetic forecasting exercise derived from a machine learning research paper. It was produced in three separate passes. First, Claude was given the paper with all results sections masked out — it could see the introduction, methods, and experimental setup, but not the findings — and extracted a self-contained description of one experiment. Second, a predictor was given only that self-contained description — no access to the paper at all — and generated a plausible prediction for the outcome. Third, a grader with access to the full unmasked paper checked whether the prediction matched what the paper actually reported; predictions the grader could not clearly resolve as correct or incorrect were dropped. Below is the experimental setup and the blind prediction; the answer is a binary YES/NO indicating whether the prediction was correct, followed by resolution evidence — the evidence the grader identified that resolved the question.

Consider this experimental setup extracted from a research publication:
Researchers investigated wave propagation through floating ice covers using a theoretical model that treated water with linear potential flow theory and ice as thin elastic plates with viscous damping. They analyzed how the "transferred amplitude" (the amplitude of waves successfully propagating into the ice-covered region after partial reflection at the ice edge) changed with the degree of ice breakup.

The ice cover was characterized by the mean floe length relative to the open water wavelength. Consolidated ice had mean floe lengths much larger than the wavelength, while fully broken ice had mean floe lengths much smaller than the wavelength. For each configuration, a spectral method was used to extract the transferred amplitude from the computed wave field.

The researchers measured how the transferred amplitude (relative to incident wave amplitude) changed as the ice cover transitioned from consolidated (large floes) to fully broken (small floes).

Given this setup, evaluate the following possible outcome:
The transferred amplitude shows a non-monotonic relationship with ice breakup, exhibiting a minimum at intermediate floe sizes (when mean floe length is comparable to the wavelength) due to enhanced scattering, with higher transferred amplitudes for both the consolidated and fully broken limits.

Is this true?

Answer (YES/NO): NO